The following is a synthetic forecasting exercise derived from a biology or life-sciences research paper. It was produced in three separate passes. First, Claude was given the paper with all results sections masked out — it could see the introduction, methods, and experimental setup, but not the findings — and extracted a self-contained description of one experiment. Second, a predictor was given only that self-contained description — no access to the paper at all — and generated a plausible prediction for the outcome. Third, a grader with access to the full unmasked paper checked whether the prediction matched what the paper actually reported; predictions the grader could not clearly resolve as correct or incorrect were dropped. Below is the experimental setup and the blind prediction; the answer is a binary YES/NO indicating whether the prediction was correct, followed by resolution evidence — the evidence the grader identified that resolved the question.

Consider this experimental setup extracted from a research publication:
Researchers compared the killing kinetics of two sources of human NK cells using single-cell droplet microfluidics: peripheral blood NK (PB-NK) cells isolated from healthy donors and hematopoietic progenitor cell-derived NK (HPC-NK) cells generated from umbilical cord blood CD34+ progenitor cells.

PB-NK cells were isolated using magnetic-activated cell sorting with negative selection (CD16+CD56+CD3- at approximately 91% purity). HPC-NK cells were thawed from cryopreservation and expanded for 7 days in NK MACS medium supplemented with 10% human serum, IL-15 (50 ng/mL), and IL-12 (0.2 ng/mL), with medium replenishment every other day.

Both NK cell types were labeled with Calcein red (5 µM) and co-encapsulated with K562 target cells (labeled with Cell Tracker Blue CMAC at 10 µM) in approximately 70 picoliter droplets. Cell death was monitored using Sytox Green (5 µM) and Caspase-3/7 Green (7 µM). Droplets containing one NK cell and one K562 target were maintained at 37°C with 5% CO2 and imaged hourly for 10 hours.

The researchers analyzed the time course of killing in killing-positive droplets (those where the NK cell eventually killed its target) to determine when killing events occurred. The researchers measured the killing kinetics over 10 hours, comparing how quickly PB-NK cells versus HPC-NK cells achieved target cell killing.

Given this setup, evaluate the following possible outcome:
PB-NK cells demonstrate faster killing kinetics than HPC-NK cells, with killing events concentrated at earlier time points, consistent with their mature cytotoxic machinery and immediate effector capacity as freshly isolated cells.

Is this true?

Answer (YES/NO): YES